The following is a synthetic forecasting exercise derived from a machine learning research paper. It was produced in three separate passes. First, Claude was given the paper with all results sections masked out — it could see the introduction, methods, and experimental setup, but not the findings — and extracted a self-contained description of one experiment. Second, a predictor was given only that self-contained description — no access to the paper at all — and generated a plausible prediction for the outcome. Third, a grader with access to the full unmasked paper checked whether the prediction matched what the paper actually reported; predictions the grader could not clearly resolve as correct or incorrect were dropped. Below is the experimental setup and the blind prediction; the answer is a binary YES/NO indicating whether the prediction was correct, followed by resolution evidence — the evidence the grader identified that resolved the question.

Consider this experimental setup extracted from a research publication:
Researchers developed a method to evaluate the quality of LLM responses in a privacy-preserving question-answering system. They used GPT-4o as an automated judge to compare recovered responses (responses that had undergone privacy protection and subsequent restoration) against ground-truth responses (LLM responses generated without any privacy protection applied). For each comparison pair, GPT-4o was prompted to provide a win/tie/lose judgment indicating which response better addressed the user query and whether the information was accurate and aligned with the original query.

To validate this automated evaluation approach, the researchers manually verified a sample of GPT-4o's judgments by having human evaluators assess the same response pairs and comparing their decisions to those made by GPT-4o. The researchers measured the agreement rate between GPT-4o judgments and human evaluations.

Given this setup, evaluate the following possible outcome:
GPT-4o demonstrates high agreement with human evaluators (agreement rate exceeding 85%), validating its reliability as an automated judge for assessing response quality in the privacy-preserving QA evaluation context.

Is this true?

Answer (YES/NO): YES